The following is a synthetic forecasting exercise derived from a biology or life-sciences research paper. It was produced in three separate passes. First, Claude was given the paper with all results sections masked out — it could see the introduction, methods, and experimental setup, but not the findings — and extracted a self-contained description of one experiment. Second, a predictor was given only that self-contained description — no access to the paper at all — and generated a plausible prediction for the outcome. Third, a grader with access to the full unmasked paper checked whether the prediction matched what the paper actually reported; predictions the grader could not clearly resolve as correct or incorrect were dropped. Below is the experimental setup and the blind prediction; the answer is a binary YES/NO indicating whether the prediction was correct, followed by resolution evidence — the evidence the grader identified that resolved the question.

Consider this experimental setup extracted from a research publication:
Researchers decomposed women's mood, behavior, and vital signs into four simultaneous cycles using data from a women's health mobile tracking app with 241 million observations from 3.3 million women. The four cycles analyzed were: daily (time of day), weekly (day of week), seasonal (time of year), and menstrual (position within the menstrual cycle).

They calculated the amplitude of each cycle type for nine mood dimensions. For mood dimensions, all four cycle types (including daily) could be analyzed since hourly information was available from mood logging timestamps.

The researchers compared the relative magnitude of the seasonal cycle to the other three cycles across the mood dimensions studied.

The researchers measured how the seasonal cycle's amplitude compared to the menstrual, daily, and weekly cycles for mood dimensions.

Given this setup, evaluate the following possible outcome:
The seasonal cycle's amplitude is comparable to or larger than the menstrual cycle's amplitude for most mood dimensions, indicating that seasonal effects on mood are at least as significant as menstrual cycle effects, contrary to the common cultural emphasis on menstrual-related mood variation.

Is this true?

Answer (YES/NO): NO